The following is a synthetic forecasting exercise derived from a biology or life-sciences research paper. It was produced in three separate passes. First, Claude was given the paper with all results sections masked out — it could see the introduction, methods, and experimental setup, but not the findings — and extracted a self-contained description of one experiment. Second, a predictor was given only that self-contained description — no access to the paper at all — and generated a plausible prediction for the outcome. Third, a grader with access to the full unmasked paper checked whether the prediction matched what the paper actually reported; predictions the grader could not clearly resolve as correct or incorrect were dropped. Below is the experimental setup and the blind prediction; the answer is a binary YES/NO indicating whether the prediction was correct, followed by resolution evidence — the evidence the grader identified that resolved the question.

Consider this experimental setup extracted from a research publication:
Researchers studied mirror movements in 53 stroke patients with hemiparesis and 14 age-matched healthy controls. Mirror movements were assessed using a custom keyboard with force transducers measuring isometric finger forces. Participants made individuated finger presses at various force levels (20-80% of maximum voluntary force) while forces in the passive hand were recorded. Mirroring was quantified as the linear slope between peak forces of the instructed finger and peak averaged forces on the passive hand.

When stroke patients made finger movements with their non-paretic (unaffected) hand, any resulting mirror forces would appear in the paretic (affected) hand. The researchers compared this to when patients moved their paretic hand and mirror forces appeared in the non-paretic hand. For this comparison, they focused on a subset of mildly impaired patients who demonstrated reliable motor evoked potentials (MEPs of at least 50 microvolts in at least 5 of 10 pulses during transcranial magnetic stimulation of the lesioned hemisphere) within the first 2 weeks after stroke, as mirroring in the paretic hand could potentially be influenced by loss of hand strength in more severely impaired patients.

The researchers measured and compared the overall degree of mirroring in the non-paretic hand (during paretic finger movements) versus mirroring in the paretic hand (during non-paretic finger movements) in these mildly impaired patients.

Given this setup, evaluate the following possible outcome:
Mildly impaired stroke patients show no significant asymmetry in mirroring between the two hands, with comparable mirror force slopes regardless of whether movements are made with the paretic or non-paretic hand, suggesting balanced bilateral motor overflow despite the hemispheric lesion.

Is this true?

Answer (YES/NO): NO